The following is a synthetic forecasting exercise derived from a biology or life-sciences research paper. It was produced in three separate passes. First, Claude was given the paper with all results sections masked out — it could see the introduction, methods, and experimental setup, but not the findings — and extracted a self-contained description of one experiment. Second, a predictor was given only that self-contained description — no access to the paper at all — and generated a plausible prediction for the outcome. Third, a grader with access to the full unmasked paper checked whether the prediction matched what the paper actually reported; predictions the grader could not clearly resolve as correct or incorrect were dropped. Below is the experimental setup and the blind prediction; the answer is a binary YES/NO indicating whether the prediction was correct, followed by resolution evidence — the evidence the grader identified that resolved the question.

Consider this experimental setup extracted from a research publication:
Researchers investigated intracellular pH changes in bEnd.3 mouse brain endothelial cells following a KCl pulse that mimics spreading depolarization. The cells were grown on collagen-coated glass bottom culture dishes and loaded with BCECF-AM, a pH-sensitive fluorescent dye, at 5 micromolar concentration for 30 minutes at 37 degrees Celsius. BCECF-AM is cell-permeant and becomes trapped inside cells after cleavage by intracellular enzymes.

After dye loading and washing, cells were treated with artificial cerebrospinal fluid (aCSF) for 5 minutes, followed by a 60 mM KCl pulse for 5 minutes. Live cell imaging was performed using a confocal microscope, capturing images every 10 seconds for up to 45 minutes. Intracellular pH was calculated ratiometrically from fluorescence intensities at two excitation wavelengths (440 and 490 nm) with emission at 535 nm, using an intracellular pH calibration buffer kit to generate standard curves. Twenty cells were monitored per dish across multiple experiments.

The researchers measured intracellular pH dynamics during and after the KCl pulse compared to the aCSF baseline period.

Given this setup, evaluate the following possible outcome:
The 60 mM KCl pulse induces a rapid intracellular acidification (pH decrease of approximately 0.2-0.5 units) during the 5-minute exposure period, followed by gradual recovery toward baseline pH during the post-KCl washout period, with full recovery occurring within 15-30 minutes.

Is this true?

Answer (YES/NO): NO